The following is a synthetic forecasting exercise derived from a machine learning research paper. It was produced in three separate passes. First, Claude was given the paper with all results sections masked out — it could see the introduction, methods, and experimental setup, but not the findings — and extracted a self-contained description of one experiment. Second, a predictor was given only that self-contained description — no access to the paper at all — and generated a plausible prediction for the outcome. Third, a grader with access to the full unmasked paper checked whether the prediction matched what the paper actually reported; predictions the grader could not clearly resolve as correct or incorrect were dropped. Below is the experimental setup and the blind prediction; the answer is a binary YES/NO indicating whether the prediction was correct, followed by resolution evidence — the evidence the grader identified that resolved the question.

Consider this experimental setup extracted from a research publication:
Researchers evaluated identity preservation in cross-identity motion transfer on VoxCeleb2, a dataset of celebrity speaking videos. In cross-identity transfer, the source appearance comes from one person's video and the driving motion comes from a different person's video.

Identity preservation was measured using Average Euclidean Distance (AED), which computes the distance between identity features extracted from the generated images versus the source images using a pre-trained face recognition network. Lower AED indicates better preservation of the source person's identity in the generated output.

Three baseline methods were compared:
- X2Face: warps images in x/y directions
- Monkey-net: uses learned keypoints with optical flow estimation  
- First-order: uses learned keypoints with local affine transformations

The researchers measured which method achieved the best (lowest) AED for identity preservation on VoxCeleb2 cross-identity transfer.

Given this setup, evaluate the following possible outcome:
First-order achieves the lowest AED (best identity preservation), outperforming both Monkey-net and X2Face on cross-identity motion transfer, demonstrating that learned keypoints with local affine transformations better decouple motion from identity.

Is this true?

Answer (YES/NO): NO